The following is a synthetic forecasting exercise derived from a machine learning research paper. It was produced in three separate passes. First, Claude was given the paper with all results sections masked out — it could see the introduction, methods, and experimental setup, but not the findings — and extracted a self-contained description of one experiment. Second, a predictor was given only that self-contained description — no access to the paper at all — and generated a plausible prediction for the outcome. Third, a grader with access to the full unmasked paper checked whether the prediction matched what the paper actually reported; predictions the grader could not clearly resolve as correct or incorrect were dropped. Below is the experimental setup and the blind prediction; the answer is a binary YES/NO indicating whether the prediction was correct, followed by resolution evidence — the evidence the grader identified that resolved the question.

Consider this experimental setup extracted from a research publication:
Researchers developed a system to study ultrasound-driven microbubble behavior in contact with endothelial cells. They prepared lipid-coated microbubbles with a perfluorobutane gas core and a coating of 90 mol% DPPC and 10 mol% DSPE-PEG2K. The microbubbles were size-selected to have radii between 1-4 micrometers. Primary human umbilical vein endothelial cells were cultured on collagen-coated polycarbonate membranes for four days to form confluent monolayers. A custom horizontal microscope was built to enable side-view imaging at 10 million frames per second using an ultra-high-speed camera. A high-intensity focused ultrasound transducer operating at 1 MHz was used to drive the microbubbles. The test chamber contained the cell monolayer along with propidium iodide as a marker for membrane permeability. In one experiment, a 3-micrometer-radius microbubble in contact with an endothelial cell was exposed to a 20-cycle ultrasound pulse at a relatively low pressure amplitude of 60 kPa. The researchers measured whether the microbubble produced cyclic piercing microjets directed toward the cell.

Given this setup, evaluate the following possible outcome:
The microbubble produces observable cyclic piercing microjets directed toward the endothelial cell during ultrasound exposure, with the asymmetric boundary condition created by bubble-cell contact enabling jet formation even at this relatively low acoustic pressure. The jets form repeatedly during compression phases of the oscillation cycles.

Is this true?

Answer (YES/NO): NO